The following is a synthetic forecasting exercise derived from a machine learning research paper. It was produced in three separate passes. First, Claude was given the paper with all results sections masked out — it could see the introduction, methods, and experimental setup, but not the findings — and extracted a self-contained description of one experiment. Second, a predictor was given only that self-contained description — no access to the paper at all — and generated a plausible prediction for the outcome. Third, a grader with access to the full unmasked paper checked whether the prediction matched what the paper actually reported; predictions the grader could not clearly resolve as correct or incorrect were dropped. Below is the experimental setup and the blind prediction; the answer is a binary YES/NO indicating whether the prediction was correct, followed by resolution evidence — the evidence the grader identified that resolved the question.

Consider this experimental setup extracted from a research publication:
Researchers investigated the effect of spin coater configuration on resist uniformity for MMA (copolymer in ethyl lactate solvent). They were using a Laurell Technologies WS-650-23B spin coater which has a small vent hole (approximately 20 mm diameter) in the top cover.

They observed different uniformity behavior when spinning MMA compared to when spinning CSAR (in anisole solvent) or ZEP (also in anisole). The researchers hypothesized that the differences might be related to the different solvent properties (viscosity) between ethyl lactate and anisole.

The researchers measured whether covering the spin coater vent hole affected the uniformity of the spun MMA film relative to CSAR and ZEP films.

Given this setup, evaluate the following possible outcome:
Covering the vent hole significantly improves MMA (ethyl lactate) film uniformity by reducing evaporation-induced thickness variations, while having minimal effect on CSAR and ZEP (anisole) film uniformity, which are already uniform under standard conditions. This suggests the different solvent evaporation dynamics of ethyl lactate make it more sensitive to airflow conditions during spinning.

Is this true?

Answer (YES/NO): YES